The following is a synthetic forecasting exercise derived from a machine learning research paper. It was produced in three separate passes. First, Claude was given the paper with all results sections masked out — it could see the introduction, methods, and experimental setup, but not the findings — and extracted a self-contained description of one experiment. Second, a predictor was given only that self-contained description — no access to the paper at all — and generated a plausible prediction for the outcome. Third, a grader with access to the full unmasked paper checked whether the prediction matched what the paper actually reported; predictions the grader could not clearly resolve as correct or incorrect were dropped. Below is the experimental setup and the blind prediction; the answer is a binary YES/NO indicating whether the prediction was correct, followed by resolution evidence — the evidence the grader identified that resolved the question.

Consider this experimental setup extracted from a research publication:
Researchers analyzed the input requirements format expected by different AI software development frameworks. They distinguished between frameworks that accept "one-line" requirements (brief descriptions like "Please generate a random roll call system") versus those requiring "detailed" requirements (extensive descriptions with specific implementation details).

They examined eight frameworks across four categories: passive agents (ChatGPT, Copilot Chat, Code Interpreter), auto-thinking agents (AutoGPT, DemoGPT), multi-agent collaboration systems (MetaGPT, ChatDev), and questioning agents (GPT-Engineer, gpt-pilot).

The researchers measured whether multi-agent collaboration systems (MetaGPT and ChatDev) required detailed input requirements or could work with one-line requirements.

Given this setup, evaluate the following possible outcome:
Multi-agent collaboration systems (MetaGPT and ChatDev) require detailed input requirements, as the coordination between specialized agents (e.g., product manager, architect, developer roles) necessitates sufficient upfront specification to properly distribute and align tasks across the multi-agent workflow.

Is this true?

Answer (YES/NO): NO